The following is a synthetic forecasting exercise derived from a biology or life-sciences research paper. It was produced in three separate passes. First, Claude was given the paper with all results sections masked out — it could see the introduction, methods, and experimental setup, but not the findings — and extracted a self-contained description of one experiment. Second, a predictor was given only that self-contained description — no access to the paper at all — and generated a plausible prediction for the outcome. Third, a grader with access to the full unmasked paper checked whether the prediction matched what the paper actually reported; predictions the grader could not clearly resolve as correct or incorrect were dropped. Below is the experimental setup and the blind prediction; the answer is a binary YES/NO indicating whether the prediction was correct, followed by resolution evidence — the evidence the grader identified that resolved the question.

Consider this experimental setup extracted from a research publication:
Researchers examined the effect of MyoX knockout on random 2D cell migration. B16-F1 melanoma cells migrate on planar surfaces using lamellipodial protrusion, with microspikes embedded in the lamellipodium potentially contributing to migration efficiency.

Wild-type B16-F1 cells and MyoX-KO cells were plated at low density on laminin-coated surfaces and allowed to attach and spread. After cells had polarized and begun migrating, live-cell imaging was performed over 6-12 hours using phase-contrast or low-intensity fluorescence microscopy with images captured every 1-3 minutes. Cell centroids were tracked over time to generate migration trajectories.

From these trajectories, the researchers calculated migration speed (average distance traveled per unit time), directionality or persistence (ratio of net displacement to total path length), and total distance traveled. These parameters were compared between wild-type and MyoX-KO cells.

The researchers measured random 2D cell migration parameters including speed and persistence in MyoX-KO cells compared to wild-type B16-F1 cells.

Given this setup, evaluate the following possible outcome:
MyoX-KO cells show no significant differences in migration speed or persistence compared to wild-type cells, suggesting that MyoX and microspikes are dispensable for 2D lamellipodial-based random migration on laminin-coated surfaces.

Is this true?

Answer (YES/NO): NO